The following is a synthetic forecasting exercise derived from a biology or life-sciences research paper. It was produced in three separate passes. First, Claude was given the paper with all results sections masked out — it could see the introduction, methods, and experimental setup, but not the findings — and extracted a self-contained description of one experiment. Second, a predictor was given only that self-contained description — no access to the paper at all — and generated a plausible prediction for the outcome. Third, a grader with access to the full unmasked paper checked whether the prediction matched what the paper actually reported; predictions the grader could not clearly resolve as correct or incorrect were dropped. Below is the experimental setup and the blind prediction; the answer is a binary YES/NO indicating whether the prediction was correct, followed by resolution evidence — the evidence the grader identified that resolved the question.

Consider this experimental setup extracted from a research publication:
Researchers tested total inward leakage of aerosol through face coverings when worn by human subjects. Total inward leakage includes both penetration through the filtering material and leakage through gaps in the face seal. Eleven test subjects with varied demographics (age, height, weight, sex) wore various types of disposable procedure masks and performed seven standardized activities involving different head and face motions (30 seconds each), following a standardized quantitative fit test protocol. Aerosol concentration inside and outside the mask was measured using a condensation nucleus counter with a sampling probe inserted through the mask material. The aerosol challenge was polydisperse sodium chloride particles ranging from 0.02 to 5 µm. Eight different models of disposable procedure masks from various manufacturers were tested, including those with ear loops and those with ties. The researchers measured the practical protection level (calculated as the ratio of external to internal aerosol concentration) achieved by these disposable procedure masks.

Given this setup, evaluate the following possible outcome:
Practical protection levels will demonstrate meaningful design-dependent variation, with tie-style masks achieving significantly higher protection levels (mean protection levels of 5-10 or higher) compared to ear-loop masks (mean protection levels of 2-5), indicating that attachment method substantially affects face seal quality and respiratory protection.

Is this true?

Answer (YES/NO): NO